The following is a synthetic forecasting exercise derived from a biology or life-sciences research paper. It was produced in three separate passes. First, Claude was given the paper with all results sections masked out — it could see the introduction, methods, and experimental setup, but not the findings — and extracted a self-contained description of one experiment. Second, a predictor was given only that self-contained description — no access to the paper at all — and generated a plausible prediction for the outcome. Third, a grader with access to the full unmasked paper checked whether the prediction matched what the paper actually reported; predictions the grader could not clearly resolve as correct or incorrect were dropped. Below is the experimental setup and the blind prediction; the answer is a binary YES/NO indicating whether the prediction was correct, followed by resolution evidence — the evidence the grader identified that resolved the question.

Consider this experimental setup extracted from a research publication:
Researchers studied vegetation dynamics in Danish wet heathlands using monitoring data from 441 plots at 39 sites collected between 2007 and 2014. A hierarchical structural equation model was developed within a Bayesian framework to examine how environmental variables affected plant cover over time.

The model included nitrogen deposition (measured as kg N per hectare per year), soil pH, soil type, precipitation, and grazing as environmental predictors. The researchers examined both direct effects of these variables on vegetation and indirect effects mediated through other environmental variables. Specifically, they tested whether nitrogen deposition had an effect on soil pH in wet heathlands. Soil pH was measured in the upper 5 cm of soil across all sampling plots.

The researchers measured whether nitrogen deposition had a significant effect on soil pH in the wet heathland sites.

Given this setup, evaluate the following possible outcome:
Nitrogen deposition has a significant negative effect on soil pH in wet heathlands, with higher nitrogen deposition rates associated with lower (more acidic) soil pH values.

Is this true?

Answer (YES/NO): NO